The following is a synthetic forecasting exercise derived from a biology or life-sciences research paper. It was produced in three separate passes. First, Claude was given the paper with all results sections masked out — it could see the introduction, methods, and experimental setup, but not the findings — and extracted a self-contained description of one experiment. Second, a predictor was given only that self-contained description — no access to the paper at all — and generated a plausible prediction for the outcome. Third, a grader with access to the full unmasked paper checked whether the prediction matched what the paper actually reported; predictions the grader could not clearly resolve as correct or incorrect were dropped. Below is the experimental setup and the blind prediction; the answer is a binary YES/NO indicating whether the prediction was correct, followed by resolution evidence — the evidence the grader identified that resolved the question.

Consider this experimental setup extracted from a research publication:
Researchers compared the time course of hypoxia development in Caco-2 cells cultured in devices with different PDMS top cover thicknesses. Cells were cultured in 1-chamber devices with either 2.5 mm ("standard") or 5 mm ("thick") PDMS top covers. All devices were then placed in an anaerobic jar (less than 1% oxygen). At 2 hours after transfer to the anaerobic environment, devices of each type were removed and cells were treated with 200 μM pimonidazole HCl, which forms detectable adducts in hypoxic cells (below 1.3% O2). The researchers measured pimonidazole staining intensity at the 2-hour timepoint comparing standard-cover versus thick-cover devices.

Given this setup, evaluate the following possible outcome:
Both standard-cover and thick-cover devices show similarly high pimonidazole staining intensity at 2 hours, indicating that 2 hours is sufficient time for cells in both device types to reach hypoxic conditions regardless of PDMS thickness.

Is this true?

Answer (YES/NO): NO